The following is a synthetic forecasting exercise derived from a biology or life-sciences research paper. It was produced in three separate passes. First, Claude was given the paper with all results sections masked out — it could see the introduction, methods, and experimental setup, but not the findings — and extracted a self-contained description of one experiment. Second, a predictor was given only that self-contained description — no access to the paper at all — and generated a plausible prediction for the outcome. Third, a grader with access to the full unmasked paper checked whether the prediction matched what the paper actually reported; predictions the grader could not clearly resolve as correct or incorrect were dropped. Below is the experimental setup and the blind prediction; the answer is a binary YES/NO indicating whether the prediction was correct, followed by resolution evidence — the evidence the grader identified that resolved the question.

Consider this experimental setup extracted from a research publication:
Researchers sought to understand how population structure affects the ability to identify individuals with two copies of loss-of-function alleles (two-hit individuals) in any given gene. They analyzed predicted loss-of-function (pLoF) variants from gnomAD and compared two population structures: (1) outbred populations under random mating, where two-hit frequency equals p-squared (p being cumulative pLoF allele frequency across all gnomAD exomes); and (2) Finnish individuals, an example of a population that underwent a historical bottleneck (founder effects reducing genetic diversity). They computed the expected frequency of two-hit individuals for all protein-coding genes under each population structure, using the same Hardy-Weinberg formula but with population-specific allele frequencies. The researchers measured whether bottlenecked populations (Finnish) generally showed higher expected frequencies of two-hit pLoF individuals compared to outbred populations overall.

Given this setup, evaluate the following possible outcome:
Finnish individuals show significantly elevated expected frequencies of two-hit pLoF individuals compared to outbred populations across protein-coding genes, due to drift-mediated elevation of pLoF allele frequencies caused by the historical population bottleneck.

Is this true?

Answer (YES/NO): NO